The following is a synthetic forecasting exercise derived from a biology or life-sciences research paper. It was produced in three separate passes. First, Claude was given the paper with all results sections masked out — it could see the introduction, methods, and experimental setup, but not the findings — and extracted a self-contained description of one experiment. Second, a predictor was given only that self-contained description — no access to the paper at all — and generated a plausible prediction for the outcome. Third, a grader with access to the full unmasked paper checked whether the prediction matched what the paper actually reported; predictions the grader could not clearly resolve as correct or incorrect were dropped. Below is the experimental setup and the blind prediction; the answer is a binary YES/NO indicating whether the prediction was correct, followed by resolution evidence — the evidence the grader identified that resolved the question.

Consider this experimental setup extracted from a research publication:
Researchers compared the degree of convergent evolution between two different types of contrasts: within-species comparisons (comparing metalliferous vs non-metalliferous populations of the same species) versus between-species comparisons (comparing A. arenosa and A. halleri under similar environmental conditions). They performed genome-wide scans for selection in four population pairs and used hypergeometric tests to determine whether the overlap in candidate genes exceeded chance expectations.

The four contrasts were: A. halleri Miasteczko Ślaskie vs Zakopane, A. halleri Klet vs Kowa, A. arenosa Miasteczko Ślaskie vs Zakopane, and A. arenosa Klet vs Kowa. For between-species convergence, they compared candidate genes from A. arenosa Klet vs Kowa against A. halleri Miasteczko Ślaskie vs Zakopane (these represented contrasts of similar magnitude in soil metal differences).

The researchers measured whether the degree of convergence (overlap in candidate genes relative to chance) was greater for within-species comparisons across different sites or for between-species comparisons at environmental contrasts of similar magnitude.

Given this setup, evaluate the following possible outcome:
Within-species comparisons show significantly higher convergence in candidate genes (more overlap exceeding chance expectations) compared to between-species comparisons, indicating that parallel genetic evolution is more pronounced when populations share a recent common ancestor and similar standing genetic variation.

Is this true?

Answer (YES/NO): YES